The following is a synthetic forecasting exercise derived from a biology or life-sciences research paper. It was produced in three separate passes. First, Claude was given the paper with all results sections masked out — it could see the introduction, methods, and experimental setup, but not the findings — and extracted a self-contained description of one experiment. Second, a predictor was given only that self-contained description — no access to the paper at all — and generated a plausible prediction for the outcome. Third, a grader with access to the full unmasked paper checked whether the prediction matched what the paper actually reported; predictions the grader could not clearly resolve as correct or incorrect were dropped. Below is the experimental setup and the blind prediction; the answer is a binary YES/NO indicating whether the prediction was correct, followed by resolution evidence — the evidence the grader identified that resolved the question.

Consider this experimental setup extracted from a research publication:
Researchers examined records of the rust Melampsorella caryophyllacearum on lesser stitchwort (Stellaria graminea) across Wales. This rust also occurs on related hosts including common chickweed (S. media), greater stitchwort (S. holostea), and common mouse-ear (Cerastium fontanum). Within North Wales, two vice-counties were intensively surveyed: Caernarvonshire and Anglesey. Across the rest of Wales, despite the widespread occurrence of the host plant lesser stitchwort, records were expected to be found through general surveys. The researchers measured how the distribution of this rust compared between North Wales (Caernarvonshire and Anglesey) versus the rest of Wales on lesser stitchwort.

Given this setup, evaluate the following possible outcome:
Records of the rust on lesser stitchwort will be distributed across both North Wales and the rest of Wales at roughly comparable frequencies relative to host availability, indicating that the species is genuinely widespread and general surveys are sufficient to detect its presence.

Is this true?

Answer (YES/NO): NO